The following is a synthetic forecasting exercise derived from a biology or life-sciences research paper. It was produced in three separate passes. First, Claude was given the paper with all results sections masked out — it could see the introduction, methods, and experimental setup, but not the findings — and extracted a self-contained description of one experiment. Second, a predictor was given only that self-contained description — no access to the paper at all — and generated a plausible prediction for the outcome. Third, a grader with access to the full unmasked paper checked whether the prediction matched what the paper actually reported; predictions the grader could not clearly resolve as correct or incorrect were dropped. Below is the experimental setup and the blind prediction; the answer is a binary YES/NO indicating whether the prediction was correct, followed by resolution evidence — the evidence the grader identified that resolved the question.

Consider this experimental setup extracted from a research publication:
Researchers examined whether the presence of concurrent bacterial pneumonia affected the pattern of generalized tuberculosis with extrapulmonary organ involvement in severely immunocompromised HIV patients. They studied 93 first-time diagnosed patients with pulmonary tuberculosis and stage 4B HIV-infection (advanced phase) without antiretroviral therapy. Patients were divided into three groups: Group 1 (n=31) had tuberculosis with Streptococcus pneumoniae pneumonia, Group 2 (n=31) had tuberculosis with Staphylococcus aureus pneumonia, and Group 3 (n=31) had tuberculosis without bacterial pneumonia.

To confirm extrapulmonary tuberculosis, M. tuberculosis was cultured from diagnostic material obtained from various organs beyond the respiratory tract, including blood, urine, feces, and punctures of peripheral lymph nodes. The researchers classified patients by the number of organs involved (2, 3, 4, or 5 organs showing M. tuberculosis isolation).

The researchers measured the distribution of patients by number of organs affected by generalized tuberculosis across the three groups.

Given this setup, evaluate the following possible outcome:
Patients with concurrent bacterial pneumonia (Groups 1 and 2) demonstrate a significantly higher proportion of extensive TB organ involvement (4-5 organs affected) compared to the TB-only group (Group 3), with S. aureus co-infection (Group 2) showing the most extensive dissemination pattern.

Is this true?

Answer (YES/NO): NO